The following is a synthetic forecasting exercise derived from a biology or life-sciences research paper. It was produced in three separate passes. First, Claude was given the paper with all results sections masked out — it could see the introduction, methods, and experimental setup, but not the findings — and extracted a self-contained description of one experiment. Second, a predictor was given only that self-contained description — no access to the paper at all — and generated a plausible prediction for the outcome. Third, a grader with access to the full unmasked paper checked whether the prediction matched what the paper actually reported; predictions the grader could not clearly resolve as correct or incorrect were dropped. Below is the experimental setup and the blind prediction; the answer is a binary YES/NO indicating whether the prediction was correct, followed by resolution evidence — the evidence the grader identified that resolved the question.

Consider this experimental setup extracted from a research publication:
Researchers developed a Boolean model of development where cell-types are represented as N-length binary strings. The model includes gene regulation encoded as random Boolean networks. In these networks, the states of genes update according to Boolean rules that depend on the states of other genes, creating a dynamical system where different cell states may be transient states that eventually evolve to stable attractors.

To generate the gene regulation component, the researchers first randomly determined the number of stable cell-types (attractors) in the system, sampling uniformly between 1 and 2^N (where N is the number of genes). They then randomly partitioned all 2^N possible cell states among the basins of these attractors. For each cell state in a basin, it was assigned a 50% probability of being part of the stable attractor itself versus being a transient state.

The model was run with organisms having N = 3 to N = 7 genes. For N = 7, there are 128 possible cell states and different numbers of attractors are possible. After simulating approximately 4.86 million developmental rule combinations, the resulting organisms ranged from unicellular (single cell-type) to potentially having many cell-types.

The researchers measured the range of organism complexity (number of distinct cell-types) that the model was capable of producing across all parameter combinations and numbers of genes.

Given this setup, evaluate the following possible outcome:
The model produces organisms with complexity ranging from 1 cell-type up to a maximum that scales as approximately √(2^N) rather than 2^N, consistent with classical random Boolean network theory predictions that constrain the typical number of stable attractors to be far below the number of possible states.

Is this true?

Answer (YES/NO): NO